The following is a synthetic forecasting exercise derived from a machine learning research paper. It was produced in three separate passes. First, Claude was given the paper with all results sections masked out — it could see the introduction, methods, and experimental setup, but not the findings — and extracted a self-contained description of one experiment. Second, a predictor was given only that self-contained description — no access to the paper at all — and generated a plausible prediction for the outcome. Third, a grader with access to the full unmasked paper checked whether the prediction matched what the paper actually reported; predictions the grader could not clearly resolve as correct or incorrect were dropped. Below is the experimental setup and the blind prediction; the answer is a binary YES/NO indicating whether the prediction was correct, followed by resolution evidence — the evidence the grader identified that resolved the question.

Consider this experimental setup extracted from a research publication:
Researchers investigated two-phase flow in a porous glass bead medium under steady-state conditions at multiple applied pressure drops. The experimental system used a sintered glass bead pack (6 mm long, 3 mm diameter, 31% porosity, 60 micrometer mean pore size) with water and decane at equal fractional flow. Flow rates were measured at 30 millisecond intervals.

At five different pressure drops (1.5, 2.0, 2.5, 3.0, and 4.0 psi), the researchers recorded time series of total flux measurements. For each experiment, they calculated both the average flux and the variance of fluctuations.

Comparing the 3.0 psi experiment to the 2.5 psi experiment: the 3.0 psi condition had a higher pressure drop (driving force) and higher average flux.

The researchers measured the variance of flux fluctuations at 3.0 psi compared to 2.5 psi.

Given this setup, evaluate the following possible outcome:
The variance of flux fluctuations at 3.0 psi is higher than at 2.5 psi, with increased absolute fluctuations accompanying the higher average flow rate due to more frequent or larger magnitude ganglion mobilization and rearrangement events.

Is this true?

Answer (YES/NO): NO